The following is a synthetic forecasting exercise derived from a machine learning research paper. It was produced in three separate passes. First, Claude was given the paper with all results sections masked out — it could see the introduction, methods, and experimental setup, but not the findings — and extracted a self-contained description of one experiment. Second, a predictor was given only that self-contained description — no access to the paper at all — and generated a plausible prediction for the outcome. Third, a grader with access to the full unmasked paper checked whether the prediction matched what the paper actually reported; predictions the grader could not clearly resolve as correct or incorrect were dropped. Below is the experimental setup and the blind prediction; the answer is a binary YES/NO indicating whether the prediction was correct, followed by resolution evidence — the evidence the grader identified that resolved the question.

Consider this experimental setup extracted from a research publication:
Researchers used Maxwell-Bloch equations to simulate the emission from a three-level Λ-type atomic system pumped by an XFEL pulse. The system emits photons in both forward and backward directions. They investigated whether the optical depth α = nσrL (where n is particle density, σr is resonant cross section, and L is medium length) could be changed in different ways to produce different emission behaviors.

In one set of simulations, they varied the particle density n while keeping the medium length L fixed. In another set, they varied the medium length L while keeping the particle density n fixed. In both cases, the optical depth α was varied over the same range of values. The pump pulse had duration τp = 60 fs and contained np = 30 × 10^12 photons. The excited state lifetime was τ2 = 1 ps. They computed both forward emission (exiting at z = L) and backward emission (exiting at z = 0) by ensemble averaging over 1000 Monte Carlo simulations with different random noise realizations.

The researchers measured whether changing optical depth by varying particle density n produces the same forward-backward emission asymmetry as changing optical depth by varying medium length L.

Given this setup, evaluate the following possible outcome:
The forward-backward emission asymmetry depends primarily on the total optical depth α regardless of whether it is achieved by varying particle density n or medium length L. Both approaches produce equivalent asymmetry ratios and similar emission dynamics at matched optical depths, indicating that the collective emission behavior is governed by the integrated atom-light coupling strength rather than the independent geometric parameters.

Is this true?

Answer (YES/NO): NO